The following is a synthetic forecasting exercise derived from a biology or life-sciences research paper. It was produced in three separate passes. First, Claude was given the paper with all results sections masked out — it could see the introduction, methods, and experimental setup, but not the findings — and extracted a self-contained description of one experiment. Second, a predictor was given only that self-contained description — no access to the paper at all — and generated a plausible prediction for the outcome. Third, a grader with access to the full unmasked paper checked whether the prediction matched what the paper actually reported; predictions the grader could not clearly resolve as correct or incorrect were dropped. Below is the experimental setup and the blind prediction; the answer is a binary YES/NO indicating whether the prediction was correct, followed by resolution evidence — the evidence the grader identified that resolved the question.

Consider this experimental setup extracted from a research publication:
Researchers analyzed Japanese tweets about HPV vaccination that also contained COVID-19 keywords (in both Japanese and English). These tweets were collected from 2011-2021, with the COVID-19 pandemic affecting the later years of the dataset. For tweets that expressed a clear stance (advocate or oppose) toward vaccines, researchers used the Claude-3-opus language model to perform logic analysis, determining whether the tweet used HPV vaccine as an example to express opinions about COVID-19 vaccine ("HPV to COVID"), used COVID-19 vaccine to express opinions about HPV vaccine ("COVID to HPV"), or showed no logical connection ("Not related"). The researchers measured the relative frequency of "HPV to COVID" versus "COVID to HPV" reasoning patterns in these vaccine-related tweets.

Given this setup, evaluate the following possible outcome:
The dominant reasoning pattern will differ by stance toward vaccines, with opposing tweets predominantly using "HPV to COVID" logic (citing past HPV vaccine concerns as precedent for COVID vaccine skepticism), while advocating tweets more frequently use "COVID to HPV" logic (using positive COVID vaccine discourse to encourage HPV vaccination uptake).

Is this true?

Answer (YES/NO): NO